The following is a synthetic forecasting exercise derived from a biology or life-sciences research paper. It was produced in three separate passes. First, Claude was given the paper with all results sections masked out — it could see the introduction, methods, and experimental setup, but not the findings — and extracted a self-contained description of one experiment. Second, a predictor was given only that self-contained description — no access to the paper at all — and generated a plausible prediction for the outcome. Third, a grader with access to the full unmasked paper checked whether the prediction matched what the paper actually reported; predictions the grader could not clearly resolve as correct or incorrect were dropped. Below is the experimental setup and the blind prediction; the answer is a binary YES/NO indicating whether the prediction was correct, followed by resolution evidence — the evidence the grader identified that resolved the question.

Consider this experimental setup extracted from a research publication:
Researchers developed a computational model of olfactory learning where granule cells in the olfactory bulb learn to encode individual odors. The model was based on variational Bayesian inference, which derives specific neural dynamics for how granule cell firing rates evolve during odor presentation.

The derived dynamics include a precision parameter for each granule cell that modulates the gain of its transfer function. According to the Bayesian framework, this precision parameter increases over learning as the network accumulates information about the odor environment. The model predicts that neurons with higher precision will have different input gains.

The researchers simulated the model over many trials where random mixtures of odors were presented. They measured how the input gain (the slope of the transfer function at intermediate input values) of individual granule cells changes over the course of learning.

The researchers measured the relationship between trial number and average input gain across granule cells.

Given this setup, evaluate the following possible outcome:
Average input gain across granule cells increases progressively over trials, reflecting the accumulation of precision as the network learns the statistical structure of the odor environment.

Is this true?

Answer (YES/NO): NO